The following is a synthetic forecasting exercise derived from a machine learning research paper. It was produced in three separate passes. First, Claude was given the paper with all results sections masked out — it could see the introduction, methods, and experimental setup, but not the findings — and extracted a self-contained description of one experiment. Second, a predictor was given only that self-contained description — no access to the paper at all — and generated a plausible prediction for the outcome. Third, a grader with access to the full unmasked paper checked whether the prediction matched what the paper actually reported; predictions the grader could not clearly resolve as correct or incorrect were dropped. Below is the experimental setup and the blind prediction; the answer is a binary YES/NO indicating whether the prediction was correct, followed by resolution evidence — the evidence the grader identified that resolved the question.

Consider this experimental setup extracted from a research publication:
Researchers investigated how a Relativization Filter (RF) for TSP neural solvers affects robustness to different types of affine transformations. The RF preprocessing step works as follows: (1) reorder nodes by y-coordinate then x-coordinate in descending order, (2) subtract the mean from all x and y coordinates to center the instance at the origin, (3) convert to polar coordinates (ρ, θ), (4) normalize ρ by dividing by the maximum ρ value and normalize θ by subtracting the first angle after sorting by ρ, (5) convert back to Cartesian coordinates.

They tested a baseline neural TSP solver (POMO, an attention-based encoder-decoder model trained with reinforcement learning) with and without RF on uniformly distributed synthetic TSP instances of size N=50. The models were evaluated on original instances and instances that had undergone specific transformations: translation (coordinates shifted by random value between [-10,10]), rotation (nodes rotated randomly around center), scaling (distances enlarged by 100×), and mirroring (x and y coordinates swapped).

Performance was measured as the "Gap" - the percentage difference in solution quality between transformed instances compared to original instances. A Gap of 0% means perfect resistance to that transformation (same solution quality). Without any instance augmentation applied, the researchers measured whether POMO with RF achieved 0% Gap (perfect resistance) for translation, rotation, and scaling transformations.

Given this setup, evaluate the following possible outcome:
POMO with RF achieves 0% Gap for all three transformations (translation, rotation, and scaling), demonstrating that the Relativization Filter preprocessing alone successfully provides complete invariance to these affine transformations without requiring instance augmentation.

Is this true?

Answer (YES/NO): YES